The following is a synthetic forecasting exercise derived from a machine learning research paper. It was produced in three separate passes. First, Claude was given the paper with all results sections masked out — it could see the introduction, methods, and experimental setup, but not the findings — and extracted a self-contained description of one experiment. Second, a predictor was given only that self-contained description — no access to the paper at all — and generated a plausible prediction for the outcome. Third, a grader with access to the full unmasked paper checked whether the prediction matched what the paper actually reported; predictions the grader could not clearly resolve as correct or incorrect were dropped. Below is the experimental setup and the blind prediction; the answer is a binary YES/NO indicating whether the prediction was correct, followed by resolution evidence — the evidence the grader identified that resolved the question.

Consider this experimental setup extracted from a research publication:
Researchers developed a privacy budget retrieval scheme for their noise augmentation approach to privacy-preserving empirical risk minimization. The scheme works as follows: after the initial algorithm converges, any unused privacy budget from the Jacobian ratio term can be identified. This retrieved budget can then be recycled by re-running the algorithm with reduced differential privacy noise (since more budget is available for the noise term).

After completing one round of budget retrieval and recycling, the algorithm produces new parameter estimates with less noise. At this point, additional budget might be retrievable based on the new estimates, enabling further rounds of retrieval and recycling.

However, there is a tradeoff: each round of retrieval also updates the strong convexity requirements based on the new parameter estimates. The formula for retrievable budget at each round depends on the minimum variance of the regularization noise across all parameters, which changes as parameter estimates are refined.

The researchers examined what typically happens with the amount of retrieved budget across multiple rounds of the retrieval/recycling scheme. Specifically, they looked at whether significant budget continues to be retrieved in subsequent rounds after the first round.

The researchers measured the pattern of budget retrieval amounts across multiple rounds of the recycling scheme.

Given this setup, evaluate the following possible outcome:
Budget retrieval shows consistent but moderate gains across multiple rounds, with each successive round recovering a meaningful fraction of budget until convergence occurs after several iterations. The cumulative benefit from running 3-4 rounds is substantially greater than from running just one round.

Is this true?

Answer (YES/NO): NO